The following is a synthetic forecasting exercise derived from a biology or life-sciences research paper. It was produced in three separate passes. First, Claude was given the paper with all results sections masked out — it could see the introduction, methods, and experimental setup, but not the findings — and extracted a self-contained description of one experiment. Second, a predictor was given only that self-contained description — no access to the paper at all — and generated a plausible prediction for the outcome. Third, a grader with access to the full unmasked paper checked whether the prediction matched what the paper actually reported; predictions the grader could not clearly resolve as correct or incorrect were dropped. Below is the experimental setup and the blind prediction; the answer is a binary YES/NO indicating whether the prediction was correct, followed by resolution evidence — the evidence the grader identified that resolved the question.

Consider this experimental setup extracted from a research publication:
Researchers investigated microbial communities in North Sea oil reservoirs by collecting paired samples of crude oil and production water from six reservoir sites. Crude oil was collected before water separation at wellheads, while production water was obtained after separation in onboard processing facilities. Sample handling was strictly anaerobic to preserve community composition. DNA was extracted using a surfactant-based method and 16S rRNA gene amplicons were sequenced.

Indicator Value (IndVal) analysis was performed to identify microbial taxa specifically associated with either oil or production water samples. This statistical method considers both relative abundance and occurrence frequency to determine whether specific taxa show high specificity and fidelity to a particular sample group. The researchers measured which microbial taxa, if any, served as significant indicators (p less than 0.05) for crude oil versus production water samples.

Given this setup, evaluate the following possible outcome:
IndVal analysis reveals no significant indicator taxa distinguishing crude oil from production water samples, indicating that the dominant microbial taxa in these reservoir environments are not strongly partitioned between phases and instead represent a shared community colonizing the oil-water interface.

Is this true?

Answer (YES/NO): NO